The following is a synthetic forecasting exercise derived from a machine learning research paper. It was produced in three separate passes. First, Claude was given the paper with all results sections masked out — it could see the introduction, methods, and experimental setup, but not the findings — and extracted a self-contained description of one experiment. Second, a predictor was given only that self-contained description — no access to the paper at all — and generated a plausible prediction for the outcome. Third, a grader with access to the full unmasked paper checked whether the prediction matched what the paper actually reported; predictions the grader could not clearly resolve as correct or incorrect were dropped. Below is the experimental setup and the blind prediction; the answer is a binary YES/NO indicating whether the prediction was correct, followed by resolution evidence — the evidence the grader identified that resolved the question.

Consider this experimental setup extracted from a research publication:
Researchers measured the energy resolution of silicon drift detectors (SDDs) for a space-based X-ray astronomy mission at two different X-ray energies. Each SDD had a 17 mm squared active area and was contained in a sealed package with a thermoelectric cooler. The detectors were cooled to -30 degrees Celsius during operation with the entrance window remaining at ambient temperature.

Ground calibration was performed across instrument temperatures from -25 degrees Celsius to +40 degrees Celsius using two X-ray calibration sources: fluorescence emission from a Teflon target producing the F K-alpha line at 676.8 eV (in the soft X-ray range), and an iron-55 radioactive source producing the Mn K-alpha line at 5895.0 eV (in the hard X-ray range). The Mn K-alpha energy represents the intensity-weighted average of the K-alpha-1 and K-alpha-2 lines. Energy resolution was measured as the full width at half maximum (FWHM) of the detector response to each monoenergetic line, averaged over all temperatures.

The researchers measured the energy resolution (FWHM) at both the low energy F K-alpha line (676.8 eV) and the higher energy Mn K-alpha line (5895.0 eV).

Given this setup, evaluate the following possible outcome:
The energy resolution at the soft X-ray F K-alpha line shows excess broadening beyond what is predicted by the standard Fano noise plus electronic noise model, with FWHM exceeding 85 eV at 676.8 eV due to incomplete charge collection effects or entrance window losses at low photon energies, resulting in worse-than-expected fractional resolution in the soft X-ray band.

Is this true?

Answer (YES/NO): NO